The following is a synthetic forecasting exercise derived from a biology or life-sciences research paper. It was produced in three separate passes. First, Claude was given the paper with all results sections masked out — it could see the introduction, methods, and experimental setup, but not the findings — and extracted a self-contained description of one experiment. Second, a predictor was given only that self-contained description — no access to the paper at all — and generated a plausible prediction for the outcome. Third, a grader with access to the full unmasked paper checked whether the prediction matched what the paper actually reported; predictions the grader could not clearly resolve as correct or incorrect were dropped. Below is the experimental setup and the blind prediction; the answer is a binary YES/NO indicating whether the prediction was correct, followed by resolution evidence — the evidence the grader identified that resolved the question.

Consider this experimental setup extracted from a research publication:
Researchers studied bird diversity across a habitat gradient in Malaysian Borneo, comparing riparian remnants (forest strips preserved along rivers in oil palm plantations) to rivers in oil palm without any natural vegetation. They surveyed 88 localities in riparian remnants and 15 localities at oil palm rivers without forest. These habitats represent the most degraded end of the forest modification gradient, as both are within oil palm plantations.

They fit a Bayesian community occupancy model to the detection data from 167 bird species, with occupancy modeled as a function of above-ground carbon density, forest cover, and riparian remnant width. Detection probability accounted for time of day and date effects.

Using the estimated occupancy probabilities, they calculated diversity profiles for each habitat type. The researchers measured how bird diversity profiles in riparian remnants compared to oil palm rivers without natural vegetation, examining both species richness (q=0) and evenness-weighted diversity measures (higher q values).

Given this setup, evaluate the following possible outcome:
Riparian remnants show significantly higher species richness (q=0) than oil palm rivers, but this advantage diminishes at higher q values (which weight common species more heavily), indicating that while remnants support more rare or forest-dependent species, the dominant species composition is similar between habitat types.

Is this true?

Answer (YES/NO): YES